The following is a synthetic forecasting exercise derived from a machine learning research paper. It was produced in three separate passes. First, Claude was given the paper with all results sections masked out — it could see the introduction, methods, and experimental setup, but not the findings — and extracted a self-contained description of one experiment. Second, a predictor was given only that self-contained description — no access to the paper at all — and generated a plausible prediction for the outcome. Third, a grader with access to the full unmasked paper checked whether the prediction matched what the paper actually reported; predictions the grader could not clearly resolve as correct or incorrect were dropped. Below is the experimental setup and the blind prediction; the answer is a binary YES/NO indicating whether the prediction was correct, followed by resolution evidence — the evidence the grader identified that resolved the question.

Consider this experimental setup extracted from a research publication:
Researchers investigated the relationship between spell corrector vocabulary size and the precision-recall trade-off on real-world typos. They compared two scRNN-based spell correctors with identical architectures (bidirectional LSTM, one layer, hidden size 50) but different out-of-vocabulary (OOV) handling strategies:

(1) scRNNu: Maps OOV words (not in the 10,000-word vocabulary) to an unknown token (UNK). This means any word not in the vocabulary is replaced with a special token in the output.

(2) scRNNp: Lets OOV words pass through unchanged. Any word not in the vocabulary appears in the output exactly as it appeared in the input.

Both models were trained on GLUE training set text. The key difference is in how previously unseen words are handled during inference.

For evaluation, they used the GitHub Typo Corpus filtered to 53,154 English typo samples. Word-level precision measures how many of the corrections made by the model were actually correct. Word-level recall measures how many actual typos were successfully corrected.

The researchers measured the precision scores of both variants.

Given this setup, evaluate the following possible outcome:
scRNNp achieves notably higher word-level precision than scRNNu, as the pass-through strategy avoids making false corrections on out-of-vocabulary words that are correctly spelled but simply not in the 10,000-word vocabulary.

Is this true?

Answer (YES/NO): YES